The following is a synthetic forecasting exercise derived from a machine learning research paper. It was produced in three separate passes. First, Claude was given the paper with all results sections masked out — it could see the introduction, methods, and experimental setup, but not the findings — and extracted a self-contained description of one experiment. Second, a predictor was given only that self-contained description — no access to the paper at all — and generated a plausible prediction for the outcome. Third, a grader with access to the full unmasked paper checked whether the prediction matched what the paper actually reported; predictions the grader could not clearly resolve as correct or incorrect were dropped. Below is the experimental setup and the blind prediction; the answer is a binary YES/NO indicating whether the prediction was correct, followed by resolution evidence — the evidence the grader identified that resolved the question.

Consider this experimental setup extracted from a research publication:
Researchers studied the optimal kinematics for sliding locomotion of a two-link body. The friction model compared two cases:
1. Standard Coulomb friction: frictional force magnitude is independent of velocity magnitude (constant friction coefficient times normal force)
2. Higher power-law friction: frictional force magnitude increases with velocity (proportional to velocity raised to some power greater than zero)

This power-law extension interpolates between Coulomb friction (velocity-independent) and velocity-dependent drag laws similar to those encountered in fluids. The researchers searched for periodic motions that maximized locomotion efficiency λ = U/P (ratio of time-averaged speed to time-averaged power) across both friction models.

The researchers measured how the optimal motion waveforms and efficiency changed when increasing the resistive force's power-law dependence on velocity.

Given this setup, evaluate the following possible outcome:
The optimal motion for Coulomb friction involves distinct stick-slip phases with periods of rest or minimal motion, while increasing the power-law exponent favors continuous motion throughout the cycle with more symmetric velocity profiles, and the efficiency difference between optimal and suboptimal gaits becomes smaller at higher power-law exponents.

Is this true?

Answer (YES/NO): NO